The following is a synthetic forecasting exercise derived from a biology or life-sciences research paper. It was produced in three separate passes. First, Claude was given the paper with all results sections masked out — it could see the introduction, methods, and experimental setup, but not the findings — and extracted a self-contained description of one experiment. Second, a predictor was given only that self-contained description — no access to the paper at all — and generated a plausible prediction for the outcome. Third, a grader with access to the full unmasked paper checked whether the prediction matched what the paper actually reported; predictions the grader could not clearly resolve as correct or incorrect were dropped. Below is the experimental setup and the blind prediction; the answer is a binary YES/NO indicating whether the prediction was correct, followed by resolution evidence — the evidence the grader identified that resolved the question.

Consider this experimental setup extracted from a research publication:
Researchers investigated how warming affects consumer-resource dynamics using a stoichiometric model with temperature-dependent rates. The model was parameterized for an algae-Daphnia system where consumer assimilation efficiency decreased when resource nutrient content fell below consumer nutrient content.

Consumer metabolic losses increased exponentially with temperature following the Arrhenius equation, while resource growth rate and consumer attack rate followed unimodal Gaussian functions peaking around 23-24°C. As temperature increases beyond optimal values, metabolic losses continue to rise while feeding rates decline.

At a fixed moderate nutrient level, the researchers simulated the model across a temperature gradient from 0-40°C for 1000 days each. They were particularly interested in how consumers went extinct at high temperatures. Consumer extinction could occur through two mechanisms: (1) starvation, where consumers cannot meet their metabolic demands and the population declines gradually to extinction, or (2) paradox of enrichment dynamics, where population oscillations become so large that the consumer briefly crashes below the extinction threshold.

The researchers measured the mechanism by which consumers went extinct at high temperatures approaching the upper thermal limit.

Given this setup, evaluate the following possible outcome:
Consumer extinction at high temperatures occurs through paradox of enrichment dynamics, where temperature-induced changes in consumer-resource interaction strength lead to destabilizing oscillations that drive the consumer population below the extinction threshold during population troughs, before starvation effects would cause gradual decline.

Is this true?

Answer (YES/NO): NO